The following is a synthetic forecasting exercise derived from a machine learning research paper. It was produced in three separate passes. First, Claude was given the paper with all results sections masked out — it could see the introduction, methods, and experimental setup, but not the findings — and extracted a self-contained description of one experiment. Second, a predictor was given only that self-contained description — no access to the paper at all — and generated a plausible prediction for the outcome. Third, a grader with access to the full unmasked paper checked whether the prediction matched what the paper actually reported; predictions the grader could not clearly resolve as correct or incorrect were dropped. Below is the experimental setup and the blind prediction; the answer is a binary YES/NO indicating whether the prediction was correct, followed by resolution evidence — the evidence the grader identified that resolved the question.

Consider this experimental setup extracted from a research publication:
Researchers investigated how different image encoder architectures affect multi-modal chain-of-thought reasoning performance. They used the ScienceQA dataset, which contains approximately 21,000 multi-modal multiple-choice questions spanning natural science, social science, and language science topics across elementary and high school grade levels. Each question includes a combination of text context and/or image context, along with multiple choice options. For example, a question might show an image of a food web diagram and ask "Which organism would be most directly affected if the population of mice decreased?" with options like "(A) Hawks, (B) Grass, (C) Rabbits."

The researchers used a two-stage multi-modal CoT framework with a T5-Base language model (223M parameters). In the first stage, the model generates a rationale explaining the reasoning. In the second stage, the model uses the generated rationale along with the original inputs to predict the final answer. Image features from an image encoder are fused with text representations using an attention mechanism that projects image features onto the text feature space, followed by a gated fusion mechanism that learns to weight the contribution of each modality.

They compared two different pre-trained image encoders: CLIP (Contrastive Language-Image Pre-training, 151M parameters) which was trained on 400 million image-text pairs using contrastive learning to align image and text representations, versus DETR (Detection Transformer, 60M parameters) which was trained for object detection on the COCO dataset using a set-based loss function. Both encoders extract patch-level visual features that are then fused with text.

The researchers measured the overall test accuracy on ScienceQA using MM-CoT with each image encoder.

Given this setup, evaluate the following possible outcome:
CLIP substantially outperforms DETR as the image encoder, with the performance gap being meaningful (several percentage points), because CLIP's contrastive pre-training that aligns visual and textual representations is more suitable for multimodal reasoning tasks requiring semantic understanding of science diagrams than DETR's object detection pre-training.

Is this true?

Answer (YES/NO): NO